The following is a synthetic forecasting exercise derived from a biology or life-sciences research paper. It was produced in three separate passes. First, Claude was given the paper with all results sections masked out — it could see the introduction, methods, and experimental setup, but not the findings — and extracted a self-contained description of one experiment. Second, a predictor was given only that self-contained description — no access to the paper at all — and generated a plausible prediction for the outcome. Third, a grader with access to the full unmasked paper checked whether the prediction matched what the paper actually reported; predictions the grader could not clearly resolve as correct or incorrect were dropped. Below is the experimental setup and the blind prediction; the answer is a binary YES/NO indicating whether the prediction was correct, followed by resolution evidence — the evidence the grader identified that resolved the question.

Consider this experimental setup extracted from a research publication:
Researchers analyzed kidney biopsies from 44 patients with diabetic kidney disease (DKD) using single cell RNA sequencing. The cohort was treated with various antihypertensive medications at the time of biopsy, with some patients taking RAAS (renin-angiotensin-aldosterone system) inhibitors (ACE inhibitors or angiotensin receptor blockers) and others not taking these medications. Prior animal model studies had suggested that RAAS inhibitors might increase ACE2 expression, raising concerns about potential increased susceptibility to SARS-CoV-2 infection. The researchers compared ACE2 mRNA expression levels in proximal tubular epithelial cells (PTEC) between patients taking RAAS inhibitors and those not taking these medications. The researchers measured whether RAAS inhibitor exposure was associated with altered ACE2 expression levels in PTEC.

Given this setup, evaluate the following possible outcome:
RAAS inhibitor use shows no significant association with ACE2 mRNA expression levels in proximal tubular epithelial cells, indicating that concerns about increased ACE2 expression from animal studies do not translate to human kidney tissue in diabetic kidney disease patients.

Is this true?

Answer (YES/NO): YES